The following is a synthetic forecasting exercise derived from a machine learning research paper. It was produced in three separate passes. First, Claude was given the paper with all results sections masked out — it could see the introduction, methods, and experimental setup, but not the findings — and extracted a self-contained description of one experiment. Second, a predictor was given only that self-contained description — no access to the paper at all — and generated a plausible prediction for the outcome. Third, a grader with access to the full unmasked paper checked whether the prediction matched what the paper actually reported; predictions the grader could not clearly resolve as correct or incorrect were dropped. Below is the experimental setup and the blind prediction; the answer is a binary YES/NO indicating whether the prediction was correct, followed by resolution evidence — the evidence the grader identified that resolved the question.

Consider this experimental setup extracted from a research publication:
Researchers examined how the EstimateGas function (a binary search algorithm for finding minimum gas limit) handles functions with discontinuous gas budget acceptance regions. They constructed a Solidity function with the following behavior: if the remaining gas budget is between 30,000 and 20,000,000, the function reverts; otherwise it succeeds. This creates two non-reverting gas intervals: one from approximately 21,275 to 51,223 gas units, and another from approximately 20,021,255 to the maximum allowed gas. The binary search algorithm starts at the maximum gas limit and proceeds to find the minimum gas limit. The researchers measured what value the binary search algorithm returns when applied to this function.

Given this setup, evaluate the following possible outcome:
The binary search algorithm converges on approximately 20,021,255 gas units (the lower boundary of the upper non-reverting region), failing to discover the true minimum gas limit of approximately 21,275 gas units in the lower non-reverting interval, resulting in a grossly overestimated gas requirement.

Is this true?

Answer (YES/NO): YES